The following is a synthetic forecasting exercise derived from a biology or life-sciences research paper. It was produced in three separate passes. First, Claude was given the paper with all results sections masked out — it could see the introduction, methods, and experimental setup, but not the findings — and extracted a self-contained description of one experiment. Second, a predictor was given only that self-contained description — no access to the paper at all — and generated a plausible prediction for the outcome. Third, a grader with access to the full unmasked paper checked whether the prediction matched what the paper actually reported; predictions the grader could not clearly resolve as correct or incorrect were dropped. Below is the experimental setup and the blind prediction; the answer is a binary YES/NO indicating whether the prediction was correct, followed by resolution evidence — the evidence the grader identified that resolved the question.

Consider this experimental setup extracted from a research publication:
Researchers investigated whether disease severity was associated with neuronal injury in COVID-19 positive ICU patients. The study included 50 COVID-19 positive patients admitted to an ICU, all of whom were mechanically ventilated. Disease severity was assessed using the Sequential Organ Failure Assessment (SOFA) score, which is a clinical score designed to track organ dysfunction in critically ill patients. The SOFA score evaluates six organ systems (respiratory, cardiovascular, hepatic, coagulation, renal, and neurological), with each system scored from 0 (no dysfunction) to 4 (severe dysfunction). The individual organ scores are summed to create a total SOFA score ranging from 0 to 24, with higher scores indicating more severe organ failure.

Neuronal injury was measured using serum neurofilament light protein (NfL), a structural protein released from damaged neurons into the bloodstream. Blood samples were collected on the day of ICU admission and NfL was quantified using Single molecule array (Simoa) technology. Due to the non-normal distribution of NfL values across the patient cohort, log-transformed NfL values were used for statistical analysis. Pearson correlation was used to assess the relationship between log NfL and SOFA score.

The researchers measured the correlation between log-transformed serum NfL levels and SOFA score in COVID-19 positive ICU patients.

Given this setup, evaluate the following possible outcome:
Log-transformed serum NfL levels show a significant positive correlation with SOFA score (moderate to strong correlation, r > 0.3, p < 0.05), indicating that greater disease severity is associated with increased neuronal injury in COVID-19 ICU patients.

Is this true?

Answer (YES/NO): YES